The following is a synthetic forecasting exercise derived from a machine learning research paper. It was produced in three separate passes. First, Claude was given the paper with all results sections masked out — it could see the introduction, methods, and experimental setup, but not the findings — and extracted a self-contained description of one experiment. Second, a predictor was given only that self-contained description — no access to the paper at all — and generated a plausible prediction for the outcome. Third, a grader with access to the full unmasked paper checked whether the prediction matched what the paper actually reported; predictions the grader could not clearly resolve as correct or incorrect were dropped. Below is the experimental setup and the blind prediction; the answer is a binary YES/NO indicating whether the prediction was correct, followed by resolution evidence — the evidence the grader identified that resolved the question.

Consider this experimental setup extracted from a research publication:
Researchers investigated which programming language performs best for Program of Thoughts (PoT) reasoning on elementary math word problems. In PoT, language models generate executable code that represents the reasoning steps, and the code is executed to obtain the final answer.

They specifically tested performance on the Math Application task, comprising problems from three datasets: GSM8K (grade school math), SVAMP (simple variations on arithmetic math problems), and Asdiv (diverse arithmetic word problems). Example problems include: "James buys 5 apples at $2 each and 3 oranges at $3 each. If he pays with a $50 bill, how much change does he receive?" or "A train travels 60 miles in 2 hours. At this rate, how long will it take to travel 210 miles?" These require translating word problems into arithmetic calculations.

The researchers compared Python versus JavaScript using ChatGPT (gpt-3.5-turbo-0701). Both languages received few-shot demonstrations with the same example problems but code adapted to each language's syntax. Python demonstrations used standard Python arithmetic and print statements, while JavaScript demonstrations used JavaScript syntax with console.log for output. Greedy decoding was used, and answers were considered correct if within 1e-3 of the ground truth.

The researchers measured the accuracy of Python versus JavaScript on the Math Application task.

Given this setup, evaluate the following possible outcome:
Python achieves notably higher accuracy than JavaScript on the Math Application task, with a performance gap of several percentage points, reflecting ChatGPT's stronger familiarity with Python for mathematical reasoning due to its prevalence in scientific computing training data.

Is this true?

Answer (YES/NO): NO